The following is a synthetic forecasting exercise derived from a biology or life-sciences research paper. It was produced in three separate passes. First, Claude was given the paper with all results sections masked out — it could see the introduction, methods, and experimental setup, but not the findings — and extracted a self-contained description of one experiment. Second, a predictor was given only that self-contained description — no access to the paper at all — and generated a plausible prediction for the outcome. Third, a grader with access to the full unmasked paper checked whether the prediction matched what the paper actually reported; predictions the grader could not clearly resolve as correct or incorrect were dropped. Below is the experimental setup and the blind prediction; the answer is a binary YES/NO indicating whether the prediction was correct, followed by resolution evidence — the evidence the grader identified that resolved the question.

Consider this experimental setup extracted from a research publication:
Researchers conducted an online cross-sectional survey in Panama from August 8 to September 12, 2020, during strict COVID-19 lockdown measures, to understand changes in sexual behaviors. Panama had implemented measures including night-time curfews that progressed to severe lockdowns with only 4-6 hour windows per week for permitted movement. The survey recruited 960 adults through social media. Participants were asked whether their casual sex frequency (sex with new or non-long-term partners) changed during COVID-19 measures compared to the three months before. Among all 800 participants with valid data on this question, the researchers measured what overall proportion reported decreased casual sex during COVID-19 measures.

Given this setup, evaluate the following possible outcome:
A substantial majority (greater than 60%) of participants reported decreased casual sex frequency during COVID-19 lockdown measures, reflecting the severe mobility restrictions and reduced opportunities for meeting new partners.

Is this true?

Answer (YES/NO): NO